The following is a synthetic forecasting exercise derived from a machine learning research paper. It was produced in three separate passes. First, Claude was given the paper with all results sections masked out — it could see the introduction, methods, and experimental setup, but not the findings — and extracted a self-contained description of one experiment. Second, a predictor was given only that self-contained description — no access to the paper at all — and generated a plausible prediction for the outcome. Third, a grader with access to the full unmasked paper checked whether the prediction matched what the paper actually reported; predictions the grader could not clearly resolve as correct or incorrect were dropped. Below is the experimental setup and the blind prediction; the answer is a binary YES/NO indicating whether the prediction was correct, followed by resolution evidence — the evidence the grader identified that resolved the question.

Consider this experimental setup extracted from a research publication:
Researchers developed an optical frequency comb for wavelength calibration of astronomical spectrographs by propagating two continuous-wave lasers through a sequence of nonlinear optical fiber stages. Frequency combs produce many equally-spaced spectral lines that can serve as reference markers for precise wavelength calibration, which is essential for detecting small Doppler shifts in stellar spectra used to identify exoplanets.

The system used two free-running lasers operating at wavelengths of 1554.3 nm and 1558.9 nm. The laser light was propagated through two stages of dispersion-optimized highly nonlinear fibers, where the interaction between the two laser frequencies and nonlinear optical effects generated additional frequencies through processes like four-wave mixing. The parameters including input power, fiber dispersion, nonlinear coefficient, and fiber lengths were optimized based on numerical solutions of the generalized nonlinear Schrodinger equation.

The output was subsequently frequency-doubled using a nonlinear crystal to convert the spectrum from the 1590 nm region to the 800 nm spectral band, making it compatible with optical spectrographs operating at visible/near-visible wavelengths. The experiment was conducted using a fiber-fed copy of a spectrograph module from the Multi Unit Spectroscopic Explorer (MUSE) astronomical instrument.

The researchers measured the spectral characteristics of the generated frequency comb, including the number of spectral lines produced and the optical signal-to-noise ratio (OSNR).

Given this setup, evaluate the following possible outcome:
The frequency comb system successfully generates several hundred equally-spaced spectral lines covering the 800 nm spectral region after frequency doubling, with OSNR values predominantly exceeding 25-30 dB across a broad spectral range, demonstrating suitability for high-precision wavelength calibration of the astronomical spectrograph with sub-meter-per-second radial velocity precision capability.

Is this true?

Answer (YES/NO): NO